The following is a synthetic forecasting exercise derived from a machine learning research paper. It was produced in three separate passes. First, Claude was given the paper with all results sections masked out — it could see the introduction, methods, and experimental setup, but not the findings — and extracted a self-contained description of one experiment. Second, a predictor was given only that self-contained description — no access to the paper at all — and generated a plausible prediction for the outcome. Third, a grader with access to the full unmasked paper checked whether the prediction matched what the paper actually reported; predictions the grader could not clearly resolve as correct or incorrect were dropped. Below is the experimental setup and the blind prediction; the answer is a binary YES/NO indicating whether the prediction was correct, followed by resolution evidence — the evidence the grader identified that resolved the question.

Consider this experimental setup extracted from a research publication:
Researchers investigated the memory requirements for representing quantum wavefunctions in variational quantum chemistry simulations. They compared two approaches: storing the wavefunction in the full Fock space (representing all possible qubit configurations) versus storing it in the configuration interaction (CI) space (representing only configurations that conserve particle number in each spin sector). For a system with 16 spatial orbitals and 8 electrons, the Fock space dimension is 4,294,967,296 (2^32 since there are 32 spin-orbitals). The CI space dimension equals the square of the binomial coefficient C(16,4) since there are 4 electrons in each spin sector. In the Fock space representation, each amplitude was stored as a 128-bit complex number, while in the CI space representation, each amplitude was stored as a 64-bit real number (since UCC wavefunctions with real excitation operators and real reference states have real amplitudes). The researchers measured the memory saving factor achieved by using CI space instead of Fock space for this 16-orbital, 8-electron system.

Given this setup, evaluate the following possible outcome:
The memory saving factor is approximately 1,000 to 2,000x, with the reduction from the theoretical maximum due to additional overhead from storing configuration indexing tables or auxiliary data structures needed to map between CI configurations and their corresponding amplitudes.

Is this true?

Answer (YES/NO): NO